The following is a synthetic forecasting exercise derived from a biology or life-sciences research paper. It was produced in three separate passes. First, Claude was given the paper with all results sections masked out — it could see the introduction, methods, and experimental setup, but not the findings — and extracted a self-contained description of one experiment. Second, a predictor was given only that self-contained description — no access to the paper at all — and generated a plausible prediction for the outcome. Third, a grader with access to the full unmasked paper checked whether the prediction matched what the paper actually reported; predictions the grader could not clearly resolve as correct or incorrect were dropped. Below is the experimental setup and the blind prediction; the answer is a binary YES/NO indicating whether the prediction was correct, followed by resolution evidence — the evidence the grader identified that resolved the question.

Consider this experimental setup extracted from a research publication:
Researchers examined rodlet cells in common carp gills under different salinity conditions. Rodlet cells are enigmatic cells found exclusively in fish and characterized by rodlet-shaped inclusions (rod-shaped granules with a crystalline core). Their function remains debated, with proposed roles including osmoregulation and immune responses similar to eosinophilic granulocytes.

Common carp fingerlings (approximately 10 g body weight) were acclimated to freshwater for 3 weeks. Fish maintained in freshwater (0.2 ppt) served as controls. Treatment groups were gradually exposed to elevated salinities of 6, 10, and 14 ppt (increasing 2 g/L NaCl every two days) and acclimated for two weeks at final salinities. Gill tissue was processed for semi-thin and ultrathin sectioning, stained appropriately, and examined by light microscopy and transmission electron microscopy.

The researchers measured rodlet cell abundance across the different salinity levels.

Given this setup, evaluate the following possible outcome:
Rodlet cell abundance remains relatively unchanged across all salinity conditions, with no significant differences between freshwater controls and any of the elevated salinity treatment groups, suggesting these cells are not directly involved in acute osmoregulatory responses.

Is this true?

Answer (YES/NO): NO